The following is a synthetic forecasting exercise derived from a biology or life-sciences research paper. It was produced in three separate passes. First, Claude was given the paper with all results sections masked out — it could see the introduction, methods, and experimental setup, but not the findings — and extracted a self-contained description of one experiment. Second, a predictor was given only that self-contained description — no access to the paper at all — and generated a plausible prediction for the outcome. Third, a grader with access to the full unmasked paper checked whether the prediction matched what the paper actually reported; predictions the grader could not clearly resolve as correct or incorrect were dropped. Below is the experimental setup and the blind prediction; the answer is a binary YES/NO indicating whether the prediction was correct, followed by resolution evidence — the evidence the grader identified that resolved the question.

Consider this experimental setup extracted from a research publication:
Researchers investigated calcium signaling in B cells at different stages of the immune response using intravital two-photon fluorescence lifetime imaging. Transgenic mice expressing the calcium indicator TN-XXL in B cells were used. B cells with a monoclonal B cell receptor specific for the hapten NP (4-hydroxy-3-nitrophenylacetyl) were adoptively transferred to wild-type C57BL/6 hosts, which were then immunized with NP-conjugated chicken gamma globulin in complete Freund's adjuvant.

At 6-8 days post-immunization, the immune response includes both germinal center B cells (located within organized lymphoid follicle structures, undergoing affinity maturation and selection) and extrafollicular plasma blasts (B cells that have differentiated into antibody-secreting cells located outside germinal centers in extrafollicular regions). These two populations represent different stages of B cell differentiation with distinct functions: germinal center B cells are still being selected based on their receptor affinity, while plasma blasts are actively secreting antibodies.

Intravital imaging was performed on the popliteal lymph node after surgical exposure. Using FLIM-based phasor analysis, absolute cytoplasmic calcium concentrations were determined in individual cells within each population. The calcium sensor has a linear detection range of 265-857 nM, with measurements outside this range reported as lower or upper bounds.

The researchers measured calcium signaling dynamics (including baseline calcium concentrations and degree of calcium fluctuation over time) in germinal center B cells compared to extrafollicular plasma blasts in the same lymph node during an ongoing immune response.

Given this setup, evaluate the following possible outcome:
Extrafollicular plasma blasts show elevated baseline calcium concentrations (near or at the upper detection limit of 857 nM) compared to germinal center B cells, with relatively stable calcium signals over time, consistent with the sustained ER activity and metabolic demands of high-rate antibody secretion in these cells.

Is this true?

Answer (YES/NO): NO